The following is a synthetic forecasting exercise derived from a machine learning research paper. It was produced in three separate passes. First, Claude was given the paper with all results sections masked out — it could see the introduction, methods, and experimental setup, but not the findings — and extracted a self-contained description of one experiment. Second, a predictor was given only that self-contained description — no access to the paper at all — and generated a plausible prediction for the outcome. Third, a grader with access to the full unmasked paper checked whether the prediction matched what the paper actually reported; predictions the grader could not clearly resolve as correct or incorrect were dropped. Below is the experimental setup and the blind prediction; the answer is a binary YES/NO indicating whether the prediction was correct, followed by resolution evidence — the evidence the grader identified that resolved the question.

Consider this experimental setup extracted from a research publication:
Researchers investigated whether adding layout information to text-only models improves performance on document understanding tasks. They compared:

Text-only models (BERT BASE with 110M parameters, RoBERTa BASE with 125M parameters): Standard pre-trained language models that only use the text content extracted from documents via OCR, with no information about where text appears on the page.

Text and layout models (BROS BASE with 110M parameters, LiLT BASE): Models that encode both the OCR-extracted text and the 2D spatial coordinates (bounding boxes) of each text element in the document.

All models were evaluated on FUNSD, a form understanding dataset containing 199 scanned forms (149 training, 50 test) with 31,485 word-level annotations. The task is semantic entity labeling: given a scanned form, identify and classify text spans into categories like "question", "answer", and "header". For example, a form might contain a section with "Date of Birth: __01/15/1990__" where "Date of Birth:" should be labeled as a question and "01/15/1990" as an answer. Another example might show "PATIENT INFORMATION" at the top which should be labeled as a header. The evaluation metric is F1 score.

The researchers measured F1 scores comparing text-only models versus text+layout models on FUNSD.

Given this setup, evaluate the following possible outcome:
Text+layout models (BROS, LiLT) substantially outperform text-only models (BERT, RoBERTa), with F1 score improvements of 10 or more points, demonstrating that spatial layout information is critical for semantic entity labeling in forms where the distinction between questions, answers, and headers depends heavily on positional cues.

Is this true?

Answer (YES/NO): YES